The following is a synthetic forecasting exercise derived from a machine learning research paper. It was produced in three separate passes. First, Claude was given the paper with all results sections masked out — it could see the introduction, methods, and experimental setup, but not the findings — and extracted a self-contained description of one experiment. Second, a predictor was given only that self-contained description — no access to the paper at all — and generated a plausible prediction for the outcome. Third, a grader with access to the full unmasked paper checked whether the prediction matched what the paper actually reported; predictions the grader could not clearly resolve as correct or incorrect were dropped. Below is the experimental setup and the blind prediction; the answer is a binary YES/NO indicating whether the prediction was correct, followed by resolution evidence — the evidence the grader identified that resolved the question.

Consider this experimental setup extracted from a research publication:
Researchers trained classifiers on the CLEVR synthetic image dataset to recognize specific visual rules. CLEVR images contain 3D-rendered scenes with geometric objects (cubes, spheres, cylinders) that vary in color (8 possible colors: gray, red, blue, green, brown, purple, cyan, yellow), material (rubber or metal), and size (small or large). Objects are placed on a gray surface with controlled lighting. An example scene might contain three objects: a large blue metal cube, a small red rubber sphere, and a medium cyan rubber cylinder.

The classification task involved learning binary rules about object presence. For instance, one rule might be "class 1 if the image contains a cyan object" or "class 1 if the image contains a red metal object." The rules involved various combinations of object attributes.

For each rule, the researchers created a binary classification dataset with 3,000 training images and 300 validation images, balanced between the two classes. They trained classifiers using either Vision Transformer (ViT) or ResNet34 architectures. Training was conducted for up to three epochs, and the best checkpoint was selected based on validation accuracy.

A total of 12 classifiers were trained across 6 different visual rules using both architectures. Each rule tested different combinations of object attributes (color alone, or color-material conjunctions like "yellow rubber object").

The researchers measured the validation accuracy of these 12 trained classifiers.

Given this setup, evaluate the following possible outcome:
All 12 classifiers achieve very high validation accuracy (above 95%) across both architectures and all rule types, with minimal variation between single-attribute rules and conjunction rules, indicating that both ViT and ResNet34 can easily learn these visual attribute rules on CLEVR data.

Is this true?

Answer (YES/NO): YES